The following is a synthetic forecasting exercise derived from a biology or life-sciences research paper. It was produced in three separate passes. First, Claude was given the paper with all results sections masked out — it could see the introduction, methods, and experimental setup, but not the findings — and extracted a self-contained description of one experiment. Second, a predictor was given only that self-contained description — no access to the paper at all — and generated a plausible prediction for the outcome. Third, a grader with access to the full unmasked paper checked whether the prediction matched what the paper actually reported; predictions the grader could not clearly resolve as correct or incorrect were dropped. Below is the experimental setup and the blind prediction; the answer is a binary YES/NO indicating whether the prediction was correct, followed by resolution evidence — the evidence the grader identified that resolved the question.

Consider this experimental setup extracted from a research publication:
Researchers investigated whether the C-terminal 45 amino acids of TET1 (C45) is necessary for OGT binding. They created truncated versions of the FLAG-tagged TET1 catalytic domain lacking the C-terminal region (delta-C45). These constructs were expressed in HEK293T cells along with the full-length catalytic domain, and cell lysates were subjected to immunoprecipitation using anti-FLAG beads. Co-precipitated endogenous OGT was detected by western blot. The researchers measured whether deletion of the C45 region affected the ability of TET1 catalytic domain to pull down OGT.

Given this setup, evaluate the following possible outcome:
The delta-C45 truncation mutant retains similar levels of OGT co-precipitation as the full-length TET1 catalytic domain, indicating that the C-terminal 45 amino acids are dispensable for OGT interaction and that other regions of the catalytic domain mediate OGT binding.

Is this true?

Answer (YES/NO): NO